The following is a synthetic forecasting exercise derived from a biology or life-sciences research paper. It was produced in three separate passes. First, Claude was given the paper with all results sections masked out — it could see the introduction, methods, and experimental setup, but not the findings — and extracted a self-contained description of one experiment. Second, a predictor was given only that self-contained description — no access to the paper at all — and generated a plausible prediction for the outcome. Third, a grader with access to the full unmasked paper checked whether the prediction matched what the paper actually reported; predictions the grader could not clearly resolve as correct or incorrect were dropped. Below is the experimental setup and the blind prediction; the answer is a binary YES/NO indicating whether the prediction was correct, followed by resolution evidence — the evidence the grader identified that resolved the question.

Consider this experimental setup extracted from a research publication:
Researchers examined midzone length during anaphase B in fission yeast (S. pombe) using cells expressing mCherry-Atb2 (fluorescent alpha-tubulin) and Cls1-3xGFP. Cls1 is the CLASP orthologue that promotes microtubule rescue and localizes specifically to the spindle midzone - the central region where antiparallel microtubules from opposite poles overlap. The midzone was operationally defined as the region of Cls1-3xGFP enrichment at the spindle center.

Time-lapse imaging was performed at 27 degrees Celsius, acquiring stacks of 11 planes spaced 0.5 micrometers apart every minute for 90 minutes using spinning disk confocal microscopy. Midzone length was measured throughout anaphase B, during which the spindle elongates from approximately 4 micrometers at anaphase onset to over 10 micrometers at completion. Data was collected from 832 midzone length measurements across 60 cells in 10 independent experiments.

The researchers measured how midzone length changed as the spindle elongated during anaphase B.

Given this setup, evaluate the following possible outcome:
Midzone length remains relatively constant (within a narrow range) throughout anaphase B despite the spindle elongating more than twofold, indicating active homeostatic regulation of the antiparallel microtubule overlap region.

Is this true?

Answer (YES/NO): YES